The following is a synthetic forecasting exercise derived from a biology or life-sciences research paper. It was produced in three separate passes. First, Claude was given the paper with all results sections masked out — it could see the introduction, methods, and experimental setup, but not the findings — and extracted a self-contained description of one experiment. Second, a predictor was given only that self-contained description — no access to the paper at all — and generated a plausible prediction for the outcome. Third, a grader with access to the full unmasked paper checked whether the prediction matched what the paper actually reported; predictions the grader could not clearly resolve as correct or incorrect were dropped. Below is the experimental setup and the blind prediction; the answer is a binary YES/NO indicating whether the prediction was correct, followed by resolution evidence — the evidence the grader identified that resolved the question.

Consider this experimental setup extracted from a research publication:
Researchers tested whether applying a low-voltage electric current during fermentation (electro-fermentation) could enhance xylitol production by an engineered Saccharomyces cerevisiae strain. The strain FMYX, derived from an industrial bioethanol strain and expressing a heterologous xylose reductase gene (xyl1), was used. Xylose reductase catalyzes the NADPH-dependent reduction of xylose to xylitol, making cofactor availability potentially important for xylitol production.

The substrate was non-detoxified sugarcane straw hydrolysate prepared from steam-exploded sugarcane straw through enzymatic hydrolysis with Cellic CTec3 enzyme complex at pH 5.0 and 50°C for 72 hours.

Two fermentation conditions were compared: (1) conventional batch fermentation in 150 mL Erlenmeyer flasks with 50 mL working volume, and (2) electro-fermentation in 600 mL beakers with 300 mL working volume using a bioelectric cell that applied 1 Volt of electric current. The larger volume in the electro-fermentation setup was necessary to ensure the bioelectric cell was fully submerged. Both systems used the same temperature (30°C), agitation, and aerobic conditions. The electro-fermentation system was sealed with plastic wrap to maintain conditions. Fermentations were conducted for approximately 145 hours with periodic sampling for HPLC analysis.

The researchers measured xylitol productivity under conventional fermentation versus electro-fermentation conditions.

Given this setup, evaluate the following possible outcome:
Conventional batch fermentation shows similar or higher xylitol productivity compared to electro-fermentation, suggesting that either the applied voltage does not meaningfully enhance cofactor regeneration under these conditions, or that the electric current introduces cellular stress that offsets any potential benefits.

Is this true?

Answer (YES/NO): NO